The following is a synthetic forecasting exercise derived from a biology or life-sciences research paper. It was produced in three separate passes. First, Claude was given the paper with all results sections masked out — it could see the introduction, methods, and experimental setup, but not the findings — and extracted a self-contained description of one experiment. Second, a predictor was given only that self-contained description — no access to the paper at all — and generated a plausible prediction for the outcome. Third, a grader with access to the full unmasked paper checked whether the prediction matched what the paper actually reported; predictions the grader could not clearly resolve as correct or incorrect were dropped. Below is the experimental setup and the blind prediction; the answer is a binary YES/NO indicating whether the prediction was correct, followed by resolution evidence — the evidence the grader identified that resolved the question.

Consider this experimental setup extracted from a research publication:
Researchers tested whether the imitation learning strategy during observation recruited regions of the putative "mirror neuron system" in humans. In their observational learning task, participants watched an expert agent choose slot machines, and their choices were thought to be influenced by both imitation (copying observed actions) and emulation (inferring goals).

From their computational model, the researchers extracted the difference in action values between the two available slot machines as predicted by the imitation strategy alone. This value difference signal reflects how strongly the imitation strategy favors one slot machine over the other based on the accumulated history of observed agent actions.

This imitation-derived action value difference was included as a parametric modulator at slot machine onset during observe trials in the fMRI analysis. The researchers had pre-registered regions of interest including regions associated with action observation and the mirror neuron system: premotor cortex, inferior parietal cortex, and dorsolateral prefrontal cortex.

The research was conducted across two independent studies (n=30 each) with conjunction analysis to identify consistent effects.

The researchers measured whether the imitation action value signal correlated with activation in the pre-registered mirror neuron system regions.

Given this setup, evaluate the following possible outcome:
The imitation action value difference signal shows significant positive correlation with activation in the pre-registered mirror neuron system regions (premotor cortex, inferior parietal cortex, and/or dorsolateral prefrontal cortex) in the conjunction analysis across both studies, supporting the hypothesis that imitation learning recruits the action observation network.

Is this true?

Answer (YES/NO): NO